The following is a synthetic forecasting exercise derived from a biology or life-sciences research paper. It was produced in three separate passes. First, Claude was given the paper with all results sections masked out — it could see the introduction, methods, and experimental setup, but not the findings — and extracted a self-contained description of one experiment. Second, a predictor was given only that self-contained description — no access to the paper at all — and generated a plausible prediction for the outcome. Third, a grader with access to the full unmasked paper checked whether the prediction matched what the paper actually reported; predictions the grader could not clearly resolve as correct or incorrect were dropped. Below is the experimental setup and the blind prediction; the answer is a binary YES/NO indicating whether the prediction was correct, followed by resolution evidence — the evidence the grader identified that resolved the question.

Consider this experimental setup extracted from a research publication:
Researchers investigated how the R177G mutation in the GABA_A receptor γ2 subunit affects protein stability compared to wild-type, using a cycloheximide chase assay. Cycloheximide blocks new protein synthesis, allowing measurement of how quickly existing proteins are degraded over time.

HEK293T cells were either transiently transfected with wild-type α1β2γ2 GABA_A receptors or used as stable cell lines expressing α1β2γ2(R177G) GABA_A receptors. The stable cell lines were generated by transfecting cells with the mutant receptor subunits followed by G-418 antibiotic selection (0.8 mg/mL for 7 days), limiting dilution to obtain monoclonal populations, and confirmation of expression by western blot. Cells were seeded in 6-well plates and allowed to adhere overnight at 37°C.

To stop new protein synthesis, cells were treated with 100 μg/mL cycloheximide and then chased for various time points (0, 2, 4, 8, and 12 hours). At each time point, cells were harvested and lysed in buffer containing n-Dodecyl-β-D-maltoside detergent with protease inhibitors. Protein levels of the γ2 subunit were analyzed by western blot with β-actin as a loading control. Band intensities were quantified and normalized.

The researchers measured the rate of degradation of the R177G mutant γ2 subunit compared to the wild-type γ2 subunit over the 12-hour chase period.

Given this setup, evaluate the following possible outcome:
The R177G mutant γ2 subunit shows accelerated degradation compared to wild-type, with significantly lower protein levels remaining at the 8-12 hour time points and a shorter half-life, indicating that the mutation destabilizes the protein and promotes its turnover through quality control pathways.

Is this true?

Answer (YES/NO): YES